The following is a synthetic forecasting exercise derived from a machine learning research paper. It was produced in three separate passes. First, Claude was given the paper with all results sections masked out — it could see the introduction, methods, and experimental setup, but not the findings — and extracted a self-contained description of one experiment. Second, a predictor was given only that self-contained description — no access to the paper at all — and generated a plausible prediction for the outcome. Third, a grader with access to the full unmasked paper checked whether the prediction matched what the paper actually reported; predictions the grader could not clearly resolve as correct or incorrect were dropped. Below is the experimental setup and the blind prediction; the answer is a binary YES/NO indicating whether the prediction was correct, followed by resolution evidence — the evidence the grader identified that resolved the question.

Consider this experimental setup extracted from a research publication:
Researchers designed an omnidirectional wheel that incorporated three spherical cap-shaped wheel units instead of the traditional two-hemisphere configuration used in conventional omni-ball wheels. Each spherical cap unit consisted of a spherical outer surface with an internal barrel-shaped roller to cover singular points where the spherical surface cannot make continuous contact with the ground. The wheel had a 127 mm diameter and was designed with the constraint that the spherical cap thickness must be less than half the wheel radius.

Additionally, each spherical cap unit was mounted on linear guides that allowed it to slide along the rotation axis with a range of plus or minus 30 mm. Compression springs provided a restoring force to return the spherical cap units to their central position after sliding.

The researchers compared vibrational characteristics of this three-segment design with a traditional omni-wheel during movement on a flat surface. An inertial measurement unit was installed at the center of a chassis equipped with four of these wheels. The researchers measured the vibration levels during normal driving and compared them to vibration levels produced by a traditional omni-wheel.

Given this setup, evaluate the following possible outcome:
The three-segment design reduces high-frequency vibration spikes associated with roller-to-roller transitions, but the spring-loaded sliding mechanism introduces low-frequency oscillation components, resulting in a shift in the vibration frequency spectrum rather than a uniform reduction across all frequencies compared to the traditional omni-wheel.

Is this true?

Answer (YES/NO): NO